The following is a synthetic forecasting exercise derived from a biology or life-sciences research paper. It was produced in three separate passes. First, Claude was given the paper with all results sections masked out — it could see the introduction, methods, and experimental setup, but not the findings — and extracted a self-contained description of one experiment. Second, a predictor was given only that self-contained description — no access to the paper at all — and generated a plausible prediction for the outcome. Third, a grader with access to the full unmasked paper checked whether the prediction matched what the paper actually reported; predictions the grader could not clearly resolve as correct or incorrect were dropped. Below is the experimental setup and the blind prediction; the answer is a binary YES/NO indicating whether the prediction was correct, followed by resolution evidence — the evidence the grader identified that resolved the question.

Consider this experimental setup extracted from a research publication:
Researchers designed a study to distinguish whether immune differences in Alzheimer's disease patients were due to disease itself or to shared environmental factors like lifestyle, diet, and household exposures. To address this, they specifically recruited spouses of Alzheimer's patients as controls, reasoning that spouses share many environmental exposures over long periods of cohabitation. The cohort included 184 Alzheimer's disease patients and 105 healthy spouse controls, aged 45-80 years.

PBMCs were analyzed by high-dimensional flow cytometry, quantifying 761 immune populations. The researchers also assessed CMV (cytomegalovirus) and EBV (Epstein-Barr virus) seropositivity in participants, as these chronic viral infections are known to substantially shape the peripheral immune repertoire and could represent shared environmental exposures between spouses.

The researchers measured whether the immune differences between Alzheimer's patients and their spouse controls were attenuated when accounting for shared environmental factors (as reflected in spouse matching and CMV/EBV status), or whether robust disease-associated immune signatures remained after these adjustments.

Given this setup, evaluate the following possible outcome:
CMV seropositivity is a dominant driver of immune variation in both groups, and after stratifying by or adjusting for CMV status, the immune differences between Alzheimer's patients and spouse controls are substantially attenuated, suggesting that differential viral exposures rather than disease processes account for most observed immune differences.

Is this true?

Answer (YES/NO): NO